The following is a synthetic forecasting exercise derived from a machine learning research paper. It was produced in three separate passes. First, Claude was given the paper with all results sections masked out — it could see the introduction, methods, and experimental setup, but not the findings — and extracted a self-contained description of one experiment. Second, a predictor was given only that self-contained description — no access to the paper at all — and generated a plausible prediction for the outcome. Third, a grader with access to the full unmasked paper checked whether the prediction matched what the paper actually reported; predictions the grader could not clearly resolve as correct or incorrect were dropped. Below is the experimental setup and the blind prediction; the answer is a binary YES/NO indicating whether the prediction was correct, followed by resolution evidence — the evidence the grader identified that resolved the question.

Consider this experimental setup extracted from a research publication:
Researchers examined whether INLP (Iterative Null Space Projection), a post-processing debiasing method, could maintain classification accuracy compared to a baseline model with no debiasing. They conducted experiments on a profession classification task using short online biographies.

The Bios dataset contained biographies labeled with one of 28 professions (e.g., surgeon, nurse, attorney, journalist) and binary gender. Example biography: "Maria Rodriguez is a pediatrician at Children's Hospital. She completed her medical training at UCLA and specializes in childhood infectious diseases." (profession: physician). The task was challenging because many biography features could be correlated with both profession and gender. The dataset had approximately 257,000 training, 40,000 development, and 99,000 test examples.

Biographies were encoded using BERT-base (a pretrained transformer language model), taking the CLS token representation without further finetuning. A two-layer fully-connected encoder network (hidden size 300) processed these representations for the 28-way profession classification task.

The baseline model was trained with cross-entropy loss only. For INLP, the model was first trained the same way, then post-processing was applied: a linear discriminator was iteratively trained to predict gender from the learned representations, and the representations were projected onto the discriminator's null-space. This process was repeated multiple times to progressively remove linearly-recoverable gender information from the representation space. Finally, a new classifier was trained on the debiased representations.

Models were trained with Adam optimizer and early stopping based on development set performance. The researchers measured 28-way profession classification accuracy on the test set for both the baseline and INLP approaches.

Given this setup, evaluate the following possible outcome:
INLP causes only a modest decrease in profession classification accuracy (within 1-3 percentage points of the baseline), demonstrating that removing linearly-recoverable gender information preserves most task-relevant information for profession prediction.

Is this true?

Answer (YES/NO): YES